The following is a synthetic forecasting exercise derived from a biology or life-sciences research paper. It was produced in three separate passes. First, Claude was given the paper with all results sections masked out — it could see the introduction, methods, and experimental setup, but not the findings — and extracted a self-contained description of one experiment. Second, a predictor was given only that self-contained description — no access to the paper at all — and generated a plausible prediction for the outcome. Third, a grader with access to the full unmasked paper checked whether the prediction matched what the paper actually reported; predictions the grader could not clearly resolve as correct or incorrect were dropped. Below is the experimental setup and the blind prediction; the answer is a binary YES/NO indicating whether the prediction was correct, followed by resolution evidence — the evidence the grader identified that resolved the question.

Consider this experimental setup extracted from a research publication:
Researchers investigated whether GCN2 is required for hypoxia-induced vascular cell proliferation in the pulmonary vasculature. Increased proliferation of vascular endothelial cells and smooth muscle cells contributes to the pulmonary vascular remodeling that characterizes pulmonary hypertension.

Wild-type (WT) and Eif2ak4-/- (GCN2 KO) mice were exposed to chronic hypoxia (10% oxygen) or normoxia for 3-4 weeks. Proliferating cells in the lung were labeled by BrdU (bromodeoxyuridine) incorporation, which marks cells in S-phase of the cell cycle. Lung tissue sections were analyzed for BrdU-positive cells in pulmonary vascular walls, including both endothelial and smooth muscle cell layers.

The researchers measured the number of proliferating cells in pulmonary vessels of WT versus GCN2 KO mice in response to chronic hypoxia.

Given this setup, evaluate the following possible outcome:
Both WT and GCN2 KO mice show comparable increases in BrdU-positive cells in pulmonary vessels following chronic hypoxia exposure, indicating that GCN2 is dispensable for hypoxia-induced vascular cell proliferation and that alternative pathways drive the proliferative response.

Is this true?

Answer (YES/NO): NO